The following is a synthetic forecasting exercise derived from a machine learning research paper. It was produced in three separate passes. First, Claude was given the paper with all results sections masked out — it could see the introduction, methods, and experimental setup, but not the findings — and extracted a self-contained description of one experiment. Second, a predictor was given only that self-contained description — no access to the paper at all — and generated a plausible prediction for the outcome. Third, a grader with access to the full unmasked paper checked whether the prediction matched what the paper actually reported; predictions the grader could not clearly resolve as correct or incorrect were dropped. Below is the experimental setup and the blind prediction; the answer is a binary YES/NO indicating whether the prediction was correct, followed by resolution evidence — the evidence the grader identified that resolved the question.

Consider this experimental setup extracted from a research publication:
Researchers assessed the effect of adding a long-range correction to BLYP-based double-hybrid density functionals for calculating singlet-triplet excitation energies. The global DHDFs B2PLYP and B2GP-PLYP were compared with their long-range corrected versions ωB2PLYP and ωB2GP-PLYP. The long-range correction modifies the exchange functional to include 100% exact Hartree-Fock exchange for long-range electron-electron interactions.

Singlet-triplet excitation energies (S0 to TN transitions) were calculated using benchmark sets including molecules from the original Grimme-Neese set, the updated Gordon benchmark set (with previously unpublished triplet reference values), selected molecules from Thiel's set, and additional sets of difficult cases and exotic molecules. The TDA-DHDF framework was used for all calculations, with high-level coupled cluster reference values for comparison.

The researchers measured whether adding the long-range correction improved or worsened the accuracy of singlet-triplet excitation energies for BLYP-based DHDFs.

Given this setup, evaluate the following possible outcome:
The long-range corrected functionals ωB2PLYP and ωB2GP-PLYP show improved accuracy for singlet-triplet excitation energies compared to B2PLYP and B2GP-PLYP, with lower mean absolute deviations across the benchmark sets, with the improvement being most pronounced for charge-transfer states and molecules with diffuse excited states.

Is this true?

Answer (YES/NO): NO